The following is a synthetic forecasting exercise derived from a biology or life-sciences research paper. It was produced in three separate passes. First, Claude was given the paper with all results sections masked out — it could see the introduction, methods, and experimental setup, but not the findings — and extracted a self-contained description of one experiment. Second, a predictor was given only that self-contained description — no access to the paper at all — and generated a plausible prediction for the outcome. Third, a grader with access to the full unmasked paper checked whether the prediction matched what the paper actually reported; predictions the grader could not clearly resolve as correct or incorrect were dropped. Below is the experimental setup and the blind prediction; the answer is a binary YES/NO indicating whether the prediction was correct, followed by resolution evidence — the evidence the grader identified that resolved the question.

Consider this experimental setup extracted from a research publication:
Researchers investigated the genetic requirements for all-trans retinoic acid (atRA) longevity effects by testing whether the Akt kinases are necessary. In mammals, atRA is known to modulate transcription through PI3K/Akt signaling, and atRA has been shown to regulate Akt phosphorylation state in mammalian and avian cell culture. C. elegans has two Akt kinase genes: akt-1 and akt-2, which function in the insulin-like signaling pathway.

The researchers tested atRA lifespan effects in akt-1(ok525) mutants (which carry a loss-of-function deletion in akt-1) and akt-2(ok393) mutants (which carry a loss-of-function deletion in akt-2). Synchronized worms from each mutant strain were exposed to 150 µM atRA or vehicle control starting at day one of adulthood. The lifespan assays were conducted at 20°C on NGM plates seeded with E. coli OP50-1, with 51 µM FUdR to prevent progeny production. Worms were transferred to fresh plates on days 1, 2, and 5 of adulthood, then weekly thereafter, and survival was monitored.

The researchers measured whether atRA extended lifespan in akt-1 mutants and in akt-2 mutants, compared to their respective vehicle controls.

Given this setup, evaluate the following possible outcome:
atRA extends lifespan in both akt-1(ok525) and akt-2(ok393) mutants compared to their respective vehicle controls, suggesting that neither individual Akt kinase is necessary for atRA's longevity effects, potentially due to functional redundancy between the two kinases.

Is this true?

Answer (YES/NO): NO